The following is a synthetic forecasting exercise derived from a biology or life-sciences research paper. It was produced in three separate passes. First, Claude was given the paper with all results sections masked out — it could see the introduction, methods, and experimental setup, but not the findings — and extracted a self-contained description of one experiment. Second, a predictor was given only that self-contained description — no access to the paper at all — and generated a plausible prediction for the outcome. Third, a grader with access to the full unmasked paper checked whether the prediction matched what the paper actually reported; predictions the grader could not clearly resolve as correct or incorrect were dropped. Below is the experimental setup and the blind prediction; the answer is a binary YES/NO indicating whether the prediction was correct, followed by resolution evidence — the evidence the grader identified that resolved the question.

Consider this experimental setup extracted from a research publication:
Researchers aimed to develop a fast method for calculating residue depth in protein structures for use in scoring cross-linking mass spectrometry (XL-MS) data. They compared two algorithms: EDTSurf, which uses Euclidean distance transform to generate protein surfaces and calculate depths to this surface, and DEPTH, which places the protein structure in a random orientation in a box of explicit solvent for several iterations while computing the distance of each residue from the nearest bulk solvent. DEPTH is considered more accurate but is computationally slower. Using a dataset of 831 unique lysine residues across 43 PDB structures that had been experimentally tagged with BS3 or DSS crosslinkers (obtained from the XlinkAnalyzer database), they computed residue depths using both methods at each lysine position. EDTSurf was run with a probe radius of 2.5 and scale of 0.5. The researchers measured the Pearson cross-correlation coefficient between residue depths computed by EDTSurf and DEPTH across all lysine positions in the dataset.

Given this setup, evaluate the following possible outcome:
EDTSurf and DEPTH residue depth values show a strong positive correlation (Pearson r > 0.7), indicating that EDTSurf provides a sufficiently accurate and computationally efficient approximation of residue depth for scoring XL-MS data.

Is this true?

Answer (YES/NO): YES